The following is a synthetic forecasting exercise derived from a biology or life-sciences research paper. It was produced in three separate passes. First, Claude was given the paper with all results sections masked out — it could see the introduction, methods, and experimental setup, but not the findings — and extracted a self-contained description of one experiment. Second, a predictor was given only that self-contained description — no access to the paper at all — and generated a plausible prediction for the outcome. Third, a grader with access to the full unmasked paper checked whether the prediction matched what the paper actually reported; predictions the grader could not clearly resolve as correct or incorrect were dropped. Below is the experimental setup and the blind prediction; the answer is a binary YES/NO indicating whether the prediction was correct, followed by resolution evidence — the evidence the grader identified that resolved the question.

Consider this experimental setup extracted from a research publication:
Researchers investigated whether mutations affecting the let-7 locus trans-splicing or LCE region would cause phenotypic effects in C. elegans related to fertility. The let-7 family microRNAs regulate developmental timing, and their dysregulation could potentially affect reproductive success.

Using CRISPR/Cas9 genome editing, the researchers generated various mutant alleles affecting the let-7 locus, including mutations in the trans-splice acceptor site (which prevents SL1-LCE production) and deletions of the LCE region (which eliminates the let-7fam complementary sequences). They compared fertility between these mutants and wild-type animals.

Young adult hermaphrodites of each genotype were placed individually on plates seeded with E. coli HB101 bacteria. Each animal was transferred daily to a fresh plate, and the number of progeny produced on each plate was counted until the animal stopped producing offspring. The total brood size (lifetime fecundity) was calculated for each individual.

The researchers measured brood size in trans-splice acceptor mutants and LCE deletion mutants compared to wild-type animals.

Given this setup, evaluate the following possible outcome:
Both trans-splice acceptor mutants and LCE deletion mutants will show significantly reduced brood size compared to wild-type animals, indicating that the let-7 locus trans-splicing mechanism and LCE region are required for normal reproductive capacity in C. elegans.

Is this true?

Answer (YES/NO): NO